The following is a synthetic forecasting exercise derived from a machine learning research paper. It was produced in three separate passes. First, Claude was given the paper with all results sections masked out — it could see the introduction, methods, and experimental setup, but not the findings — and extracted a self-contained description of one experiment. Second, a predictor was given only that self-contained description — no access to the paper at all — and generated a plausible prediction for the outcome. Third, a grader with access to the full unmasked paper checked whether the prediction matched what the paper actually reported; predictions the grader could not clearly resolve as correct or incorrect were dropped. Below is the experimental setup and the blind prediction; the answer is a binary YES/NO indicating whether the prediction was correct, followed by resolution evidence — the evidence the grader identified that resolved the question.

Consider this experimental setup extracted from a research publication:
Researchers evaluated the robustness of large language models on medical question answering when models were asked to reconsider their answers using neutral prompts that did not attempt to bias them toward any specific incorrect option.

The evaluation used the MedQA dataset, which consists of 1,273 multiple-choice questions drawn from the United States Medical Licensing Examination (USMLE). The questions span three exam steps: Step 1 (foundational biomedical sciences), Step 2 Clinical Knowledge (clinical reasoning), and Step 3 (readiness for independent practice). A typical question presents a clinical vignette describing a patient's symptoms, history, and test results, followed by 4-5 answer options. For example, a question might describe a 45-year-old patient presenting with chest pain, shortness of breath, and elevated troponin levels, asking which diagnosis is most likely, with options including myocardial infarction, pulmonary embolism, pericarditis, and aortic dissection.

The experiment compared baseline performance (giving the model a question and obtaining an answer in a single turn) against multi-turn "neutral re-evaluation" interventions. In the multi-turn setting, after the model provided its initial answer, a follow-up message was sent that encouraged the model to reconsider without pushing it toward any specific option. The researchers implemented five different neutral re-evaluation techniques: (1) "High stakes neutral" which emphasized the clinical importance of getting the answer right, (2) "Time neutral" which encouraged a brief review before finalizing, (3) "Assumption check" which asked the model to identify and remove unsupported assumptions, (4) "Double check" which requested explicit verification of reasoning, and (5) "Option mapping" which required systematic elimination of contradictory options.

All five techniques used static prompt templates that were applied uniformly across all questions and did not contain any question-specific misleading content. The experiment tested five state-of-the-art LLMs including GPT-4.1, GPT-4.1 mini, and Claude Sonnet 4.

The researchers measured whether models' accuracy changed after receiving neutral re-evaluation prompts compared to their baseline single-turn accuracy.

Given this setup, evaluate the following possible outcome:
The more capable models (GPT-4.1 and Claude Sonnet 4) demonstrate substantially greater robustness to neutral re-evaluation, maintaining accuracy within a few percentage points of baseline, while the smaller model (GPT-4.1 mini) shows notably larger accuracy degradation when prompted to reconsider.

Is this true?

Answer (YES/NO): NO